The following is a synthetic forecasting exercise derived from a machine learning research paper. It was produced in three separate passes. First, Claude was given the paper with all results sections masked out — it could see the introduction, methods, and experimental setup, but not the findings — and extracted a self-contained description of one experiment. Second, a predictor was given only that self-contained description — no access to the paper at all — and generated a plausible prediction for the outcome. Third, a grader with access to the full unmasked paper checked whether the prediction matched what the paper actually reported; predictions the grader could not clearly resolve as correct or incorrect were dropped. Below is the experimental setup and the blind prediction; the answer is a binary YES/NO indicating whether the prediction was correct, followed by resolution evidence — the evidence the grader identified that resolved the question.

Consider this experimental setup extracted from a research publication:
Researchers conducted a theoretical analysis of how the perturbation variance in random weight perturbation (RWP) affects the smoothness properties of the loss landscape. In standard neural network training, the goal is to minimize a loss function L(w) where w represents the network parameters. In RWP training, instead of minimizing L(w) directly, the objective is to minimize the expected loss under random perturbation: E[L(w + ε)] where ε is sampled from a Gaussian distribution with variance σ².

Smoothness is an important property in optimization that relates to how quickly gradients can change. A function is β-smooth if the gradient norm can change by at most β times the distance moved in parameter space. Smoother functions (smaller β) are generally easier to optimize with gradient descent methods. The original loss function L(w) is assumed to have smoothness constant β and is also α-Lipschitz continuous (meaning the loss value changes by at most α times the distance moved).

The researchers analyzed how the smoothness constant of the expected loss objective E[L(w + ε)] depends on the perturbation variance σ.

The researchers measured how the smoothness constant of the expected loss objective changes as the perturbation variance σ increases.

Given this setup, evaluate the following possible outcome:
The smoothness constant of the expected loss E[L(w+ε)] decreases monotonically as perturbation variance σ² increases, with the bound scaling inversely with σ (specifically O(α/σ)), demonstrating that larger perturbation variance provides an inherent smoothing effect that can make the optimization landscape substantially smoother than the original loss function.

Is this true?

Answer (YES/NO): NO